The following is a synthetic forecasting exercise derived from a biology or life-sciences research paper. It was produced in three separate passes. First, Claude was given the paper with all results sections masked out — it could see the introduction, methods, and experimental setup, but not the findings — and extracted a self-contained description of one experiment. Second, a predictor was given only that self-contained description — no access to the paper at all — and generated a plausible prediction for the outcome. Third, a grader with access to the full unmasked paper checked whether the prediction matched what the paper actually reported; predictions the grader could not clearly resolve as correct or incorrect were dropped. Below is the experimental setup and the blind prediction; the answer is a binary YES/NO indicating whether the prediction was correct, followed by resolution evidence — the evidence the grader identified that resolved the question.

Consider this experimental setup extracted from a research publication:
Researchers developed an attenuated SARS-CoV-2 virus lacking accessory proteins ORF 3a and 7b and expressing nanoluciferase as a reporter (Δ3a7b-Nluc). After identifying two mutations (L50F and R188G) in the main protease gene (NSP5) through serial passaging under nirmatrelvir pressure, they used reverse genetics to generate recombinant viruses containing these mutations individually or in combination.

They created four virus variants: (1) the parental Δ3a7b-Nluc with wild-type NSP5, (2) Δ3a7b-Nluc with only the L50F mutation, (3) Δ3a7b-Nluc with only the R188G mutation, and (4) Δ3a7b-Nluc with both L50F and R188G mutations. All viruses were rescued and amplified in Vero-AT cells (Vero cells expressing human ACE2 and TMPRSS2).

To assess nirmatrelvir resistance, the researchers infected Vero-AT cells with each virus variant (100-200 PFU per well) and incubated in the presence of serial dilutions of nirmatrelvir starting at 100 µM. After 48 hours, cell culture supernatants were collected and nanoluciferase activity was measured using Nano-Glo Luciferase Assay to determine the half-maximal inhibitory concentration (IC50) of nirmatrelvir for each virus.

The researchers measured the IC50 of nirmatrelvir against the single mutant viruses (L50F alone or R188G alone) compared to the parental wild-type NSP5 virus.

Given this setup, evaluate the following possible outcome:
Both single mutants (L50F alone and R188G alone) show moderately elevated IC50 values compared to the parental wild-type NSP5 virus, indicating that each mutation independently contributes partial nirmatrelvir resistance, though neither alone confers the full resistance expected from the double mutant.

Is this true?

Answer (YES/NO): YES